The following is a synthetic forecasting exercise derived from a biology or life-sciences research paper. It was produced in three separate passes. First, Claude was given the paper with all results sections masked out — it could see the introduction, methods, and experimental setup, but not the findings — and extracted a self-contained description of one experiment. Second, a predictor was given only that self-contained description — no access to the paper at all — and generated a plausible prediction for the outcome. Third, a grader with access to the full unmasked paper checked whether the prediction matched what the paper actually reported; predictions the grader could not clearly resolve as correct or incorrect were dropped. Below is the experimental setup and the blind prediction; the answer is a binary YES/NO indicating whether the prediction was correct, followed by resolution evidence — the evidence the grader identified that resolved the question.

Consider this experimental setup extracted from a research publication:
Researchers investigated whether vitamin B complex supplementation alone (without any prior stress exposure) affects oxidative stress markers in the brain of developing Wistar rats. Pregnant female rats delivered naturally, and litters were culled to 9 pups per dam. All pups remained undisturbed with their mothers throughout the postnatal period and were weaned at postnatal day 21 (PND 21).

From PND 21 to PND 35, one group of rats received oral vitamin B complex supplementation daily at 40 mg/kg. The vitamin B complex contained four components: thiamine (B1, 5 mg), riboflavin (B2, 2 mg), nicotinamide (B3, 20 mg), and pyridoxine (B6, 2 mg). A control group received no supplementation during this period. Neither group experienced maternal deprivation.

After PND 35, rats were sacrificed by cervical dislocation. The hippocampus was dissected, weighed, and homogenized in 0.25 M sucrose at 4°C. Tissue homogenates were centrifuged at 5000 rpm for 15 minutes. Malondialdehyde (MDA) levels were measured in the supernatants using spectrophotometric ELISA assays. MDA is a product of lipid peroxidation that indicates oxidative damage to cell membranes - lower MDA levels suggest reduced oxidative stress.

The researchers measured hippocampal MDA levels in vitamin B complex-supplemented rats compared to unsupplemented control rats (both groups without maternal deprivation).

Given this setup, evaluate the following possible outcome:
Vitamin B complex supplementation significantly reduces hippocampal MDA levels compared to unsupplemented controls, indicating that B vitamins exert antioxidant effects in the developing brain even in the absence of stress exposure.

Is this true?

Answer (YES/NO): NO